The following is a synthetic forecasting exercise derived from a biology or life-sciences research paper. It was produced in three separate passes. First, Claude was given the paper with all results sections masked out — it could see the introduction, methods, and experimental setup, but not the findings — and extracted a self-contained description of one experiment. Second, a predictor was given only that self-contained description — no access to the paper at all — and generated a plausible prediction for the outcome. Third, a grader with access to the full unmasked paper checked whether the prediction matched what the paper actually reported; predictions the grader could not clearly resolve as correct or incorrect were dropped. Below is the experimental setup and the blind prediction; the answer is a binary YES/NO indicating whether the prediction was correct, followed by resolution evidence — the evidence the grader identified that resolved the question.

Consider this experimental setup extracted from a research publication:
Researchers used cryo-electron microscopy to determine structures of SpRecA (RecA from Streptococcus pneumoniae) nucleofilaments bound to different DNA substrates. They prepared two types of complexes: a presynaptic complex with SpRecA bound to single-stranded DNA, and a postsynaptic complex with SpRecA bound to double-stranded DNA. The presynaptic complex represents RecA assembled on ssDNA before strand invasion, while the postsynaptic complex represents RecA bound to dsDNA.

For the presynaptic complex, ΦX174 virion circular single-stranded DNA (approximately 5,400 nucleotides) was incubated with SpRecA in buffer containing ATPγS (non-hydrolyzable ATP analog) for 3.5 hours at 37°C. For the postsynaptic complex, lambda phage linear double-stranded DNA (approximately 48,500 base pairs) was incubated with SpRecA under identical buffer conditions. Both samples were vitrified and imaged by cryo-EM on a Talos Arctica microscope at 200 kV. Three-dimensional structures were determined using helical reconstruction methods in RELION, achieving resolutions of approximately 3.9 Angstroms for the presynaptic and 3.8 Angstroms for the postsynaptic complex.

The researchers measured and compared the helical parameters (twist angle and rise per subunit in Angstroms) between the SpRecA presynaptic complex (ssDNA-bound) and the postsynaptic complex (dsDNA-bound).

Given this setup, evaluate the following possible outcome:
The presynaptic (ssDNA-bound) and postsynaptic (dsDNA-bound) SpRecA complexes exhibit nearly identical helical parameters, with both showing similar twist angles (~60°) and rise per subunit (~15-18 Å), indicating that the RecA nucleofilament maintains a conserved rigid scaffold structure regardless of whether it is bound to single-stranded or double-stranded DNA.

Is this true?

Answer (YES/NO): YES